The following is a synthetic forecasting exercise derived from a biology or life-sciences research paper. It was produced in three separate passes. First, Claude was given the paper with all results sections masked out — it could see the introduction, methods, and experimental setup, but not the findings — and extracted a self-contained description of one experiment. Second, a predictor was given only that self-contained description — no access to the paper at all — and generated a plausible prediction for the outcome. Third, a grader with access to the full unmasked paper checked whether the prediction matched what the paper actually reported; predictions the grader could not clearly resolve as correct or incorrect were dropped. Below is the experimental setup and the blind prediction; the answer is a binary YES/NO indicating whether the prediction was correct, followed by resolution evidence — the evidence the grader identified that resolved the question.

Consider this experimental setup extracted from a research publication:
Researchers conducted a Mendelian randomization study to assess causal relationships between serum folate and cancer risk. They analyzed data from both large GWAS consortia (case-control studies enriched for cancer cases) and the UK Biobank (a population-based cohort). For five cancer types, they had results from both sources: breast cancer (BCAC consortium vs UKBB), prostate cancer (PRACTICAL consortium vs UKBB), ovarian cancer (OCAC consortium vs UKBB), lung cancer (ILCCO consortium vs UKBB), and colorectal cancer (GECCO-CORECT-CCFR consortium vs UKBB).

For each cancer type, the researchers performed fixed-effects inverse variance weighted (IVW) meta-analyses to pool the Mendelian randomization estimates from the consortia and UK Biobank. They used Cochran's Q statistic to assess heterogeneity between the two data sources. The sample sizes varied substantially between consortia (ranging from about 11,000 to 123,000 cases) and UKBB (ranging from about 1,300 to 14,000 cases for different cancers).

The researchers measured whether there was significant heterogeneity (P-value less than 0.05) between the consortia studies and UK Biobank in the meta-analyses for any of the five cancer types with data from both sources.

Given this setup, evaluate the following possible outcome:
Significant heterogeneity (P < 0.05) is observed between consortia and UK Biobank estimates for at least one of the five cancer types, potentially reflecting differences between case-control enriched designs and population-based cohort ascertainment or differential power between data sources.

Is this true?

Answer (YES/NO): NO